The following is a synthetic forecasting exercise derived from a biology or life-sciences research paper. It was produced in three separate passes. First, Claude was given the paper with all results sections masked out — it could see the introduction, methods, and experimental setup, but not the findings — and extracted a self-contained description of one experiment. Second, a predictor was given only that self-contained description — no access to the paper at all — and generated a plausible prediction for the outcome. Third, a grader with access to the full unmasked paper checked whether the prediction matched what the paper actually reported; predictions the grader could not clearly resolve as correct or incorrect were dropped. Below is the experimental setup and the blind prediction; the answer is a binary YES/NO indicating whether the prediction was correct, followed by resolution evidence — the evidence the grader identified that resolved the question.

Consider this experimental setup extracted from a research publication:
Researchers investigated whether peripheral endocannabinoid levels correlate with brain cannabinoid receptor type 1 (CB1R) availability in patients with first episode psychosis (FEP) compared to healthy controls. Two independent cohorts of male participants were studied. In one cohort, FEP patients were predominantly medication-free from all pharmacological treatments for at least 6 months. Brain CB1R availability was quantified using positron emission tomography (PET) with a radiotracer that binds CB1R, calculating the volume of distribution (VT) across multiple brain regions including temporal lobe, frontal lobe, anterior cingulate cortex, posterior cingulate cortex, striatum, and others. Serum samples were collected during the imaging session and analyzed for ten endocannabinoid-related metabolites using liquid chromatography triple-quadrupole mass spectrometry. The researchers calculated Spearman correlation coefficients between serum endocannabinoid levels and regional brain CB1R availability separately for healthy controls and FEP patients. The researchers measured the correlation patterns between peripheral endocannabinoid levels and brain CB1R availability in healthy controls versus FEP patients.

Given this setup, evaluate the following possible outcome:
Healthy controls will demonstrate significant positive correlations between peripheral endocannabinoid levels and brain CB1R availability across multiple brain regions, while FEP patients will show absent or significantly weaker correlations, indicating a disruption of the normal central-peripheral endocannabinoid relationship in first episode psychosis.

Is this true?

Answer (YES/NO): NO